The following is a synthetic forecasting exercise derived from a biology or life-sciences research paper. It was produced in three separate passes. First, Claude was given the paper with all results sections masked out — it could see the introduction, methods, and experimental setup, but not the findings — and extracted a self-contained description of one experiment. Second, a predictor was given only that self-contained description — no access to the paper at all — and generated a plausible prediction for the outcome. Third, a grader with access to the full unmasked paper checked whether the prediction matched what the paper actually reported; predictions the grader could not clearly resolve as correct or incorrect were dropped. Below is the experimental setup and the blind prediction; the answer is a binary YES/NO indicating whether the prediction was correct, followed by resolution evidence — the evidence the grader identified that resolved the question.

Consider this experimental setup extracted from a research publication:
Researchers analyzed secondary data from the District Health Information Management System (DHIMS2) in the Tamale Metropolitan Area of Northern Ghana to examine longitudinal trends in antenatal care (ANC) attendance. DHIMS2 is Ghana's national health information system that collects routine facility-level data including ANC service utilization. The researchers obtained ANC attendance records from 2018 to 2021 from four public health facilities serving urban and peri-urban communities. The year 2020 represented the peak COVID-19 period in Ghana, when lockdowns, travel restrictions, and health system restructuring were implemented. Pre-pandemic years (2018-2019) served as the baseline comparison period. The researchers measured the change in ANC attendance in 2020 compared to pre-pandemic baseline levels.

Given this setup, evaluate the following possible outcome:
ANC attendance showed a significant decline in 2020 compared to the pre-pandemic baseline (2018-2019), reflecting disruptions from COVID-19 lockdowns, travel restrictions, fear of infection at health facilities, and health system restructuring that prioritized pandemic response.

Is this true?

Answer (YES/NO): YES